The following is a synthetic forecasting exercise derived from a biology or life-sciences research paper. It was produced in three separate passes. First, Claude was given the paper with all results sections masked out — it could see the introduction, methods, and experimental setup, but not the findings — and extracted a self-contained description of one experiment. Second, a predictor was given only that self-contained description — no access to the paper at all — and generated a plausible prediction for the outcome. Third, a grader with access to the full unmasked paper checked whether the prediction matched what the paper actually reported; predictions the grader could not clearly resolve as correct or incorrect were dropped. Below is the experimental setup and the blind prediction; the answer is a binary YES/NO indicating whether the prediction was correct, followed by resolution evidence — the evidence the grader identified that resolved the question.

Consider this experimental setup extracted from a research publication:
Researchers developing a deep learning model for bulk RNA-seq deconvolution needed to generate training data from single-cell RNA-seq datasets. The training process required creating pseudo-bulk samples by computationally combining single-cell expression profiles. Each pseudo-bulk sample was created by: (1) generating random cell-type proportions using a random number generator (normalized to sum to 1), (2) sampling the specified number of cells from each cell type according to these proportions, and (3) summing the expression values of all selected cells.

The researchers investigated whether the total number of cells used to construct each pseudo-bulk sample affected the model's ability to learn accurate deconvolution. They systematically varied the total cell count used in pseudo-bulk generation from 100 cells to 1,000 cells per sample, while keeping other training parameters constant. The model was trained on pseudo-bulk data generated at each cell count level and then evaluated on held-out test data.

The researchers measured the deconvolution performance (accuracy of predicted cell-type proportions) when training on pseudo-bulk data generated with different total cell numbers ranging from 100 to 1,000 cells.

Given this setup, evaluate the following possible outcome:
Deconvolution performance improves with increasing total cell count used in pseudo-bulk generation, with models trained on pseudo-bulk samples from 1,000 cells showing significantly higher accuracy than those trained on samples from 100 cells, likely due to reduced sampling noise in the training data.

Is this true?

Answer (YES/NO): NO